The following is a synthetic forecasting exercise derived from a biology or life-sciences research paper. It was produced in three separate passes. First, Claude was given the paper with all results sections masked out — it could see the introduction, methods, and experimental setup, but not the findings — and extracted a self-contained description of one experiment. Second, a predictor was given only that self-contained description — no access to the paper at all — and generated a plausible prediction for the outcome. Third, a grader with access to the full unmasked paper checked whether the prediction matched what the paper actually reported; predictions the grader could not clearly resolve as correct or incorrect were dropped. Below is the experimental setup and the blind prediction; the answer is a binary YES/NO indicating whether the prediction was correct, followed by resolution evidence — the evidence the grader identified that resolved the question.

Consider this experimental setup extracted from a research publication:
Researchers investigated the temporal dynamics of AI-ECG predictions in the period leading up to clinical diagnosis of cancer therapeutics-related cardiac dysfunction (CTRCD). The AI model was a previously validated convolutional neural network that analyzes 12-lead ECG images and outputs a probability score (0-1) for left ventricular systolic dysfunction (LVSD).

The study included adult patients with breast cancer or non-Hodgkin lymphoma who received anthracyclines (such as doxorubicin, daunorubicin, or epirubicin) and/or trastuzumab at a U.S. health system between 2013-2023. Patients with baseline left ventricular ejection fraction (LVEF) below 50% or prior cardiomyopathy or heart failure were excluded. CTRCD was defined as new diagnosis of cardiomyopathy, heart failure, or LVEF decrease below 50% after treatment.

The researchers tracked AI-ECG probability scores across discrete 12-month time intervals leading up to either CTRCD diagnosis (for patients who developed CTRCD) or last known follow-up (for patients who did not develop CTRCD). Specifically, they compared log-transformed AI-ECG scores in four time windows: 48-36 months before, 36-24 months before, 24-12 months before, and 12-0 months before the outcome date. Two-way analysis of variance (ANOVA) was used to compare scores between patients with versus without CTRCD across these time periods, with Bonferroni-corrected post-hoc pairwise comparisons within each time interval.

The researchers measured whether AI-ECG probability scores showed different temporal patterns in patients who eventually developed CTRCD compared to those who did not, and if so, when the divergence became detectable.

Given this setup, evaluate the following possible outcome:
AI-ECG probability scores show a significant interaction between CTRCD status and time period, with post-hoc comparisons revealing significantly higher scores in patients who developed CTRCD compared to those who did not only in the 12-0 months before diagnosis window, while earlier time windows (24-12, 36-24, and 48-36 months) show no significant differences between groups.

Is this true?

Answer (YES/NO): NO